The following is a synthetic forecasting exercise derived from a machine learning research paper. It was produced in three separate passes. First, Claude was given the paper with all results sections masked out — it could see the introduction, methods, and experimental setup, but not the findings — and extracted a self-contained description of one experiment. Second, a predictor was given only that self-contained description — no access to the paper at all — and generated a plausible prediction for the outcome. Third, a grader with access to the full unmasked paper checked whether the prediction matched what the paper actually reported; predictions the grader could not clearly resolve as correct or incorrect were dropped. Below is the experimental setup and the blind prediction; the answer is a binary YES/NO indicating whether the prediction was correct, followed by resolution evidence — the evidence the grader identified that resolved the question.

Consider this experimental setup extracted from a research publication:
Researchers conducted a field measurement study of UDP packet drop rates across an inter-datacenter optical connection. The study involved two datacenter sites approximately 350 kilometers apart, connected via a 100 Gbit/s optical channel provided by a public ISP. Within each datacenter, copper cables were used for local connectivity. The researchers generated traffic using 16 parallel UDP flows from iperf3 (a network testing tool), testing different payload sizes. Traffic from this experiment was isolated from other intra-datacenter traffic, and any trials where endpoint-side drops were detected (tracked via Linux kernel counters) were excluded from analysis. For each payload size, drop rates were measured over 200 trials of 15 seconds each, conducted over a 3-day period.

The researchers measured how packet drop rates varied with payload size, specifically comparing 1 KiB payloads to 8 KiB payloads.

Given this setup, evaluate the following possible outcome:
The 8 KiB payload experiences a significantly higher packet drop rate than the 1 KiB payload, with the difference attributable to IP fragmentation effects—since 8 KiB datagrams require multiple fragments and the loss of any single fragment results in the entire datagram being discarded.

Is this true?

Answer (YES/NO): NO